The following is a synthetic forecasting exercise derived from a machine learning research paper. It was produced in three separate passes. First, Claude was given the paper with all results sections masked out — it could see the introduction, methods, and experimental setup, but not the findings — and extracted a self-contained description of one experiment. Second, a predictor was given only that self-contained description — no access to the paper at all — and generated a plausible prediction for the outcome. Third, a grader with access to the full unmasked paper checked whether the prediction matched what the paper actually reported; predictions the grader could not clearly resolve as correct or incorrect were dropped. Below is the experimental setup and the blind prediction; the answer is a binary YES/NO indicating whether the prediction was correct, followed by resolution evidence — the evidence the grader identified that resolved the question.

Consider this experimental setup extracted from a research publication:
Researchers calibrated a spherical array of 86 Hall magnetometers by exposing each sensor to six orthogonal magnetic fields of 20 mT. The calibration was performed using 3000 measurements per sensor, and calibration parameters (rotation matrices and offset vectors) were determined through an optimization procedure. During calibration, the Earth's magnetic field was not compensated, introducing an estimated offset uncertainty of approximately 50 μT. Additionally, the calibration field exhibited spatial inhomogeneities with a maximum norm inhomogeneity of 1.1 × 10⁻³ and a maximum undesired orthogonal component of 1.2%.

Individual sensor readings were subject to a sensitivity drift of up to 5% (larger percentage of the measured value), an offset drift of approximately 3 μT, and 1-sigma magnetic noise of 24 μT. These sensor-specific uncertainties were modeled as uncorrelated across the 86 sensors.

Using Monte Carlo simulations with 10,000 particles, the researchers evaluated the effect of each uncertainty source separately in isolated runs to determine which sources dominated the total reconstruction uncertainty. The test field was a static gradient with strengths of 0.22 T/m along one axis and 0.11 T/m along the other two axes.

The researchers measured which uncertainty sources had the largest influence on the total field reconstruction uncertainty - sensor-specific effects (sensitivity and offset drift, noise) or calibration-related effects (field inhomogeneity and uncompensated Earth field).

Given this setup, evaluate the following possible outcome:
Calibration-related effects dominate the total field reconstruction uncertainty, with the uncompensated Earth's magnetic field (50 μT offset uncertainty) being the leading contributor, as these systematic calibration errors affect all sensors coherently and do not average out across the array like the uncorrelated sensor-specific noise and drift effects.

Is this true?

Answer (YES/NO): NO